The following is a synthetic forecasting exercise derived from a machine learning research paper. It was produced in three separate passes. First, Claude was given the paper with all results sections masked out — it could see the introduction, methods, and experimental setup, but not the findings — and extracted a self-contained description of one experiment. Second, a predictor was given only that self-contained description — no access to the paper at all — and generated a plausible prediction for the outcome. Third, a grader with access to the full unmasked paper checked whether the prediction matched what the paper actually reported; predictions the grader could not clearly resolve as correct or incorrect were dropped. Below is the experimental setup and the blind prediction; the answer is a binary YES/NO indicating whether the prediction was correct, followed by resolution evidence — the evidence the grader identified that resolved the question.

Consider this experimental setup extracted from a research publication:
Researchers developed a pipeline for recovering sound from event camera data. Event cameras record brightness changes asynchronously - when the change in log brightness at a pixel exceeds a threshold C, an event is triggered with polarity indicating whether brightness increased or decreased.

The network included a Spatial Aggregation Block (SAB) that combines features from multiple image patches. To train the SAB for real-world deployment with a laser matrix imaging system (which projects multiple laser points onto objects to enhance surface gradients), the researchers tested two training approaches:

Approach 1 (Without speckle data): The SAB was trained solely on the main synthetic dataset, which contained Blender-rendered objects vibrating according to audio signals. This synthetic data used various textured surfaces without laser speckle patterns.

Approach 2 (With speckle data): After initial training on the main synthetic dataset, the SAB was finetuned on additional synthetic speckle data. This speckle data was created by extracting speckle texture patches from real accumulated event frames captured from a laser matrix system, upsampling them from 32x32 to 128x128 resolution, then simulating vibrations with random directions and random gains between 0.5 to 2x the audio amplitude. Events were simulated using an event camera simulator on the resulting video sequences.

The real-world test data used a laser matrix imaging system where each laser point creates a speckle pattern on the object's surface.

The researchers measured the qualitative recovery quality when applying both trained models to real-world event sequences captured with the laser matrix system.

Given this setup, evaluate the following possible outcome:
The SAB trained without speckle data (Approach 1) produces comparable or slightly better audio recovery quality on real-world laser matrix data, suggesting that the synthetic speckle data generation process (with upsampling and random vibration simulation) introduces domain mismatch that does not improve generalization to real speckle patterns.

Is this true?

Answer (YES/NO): NO